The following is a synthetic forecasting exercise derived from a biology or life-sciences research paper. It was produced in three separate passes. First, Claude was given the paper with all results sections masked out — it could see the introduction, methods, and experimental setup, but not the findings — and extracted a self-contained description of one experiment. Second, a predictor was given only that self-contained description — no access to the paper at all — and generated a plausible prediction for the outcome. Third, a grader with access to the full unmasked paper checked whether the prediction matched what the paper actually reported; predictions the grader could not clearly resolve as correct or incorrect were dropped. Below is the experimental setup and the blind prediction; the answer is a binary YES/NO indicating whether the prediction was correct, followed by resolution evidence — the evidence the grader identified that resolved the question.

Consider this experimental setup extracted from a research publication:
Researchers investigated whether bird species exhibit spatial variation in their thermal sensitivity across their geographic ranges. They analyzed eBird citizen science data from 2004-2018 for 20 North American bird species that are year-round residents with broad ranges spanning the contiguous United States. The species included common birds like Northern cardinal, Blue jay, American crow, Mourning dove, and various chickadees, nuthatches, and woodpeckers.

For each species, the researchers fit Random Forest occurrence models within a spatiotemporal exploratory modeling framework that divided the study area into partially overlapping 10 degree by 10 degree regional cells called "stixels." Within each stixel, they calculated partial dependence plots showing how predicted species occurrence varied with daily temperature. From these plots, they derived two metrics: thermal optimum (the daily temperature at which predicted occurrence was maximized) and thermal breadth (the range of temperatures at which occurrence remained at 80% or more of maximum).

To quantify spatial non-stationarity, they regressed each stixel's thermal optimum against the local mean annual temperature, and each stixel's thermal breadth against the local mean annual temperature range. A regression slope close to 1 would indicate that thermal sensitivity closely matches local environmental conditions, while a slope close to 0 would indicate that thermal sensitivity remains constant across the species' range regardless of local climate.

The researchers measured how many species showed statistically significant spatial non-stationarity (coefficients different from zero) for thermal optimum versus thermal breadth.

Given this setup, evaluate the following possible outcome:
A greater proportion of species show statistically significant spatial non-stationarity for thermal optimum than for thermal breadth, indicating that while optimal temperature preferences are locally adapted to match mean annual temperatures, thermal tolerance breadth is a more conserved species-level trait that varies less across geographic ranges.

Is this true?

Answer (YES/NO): YES